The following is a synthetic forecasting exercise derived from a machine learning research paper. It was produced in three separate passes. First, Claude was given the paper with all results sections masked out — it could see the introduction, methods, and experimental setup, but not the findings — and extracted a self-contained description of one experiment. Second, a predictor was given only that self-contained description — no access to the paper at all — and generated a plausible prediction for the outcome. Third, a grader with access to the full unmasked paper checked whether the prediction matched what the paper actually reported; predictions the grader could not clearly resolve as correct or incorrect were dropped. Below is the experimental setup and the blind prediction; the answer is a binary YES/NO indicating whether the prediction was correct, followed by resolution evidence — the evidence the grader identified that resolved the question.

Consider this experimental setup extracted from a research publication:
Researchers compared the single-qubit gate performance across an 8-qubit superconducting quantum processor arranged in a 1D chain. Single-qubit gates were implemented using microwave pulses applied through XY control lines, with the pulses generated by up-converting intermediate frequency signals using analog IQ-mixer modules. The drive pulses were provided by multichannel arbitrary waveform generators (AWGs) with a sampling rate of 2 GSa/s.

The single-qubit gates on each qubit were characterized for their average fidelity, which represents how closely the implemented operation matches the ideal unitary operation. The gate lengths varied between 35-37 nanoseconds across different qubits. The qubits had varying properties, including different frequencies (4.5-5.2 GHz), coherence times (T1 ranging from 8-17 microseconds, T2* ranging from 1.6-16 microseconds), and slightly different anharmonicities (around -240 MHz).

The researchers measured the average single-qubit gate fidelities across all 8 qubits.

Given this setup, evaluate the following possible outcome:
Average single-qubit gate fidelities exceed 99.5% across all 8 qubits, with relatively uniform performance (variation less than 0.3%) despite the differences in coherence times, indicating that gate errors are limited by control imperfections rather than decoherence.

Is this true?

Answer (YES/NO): NO